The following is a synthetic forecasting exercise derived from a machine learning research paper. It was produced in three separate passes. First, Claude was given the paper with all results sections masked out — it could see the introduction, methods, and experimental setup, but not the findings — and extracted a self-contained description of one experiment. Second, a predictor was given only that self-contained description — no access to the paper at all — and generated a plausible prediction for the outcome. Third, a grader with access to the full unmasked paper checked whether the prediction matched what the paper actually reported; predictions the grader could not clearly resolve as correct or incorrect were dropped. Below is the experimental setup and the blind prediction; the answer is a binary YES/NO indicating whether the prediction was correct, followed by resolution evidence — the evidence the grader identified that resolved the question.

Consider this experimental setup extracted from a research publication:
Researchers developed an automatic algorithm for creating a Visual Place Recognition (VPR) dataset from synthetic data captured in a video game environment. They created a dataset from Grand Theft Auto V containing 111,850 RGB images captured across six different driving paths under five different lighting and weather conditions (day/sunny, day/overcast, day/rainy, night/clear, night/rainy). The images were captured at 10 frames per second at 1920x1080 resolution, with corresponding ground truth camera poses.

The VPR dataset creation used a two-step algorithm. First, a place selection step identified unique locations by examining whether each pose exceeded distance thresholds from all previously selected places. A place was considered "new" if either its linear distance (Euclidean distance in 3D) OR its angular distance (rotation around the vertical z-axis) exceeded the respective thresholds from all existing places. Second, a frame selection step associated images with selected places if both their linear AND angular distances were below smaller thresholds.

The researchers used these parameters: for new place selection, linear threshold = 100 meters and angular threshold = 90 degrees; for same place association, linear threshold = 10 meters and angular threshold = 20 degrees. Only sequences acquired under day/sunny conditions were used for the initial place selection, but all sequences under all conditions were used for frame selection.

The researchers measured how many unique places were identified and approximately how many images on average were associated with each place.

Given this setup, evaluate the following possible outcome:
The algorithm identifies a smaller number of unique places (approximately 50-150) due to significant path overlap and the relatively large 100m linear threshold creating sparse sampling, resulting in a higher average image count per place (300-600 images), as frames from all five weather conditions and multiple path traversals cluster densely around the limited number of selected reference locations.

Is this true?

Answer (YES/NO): NO